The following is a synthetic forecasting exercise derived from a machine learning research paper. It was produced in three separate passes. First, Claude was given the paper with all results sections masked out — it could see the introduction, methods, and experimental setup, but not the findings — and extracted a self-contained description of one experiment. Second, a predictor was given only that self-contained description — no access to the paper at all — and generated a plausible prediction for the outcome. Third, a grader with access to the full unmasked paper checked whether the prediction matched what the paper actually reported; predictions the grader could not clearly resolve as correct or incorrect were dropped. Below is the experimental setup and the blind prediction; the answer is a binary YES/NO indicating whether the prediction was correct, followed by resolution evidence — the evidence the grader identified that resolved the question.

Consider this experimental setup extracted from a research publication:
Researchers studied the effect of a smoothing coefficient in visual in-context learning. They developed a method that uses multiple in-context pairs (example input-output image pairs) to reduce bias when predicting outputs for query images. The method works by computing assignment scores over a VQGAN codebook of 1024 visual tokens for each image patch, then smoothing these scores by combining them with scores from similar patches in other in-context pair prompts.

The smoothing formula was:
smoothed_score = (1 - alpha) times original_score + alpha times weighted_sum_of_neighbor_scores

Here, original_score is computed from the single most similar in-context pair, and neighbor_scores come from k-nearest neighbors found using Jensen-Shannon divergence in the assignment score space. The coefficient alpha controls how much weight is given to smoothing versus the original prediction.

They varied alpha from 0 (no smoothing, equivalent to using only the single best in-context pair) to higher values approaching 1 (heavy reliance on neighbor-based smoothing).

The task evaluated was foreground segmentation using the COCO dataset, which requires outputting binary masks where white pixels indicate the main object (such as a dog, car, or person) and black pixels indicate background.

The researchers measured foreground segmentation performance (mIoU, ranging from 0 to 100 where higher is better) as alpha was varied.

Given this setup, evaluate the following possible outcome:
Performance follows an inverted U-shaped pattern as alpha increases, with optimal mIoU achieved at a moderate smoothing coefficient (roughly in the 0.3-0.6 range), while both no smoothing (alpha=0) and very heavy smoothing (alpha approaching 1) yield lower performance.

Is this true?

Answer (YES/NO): NO